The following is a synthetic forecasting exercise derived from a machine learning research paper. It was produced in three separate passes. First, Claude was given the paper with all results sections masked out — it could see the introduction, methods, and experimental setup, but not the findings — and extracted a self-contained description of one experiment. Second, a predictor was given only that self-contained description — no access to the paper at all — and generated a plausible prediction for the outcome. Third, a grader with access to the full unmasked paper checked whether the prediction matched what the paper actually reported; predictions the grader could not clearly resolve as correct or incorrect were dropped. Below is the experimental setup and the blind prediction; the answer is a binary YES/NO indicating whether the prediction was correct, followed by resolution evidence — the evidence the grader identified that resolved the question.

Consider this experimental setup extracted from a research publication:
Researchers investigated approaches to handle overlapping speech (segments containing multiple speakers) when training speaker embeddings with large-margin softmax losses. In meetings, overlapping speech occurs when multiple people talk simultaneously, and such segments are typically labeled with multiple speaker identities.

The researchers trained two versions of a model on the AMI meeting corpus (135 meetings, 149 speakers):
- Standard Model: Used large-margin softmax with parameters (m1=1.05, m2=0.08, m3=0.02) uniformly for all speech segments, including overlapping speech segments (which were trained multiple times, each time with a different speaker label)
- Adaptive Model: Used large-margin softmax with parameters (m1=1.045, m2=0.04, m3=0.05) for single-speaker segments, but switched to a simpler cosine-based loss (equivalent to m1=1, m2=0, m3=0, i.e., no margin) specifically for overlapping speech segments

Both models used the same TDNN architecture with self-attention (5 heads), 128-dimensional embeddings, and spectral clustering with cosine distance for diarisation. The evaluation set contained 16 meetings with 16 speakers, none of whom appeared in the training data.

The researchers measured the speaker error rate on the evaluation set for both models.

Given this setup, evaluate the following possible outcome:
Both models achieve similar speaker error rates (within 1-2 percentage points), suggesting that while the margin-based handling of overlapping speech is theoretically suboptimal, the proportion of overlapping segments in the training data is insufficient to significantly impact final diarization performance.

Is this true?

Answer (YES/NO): NO